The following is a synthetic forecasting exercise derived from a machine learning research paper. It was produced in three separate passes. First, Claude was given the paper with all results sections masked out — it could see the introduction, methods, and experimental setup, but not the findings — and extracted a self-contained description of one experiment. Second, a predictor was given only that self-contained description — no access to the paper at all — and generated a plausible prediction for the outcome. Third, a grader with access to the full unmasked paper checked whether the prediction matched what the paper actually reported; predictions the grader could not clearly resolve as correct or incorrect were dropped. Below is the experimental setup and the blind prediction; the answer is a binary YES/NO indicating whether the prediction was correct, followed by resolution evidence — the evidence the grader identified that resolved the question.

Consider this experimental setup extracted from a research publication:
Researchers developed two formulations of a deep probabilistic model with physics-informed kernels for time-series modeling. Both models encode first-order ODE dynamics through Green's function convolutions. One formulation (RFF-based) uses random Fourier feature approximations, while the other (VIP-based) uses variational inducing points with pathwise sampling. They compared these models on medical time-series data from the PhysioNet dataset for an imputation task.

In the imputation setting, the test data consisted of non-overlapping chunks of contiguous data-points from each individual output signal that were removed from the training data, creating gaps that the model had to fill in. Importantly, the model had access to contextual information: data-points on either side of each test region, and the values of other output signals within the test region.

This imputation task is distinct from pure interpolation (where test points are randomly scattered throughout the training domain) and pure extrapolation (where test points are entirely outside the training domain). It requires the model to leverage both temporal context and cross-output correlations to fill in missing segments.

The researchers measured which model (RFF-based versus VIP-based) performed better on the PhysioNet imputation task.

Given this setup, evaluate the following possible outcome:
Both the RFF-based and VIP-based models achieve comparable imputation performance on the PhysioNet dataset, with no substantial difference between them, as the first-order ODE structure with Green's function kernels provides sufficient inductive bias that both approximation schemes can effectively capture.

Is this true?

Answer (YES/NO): NO